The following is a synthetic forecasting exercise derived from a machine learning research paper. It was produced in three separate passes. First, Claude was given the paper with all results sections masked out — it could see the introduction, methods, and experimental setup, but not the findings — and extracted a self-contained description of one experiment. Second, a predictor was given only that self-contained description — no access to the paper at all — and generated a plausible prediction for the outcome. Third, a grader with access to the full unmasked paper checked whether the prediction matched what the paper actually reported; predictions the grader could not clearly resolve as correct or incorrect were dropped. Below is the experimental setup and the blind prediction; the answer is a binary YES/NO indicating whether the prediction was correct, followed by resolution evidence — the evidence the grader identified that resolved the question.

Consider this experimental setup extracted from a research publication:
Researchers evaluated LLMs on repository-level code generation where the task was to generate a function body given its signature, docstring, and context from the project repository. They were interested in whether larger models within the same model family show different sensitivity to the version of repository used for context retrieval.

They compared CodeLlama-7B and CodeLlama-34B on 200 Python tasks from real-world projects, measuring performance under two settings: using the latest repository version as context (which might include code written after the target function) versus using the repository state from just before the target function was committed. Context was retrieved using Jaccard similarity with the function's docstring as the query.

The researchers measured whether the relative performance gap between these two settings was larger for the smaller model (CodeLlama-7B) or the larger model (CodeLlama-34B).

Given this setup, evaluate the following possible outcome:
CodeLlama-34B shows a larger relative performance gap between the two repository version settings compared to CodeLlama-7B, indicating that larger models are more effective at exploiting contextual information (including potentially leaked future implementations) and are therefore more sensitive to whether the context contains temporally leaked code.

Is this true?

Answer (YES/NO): NO